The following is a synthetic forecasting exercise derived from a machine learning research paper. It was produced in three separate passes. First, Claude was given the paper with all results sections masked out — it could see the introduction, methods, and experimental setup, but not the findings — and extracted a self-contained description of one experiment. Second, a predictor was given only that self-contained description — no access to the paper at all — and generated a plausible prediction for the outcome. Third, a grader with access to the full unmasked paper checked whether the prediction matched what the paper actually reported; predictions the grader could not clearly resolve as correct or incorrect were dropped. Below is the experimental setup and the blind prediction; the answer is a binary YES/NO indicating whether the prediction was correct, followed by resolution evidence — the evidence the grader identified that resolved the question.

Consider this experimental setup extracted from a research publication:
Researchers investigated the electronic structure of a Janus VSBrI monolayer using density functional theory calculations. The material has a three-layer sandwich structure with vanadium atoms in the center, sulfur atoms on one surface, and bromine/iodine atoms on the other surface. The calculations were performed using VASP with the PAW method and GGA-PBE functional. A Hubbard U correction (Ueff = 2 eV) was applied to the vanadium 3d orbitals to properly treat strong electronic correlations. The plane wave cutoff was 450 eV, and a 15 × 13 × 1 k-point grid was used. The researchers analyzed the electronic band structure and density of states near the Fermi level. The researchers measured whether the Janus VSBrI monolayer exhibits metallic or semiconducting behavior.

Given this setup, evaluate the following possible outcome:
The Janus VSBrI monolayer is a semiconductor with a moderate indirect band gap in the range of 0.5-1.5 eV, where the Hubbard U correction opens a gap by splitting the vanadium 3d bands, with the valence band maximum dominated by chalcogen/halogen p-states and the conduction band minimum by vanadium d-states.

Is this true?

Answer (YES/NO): NO